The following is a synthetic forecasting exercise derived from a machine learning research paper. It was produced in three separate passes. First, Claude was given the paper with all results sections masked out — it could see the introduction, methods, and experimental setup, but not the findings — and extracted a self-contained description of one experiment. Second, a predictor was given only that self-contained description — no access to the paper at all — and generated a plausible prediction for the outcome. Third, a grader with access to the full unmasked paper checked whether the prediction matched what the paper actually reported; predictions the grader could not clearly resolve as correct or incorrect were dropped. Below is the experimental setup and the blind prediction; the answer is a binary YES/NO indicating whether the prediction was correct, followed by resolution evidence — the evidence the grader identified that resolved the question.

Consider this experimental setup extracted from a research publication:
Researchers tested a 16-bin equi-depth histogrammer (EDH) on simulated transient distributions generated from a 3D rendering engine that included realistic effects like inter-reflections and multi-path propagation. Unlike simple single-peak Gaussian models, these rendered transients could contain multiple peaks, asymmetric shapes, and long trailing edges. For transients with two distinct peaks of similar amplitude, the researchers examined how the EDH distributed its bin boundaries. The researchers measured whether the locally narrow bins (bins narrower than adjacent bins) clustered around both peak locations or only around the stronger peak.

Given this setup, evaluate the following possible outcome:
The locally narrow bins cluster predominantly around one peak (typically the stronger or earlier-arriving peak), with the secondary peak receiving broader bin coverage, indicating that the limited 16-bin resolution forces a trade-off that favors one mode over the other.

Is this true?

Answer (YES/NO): NO